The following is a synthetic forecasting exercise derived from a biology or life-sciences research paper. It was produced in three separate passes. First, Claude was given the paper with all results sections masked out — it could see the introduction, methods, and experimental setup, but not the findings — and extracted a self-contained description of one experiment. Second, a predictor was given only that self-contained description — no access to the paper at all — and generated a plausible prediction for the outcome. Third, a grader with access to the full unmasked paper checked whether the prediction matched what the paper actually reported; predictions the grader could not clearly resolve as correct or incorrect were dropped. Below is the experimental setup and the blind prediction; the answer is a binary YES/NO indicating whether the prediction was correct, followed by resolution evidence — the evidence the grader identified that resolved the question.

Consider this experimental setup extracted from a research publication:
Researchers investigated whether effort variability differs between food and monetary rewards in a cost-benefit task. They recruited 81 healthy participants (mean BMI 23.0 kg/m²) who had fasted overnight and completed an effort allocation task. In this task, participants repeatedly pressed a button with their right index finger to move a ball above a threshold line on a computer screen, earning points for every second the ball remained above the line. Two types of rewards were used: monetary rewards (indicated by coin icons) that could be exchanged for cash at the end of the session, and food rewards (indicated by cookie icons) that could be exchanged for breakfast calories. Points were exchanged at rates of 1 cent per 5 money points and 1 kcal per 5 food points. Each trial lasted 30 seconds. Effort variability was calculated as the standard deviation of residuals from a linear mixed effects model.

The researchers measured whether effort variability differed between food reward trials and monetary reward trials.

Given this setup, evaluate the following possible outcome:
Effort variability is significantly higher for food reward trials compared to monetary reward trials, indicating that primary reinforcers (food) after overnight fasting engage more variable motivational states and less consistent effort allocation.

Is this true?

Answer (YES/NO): NO